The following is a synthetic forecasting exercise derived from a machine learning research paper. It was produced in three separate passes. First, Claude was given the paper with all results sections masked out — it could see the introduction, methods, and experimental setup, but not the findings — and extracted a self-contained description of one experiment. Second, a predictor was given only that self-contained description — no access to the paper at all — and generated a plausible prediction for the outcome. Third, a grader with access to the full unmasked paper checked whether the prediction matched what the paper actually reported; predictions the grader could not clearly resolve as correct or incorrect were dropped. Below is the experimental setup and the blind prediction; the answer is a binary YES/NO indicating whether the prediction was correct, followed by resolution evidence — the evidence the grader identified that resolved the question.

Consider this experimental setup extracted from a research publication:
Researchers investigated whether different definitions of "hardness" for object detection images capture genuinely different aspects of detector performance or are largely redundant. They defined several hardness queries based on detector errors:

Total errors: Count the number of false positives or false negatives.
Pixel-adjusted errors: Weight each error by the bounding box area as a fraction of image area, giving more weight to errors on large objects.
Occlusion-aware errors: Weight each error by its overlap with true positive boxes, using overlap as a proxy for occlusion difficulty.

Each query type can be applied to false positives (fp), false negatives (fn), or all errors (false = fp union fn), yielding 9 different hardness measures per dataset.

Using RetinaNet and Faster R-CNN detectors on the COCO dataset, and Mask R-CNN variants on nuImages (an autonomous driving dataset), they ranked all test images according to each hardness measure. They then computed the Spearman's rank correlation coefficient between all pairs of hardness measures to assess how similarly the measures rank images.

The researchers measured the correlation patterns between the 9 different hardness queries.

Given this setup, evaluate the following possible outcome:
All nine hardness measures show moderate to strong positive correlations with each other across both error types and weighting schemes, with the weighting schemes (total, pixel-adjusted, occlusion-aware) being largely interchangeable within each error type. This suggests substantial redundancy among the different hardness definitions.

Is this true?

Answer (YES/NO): NO